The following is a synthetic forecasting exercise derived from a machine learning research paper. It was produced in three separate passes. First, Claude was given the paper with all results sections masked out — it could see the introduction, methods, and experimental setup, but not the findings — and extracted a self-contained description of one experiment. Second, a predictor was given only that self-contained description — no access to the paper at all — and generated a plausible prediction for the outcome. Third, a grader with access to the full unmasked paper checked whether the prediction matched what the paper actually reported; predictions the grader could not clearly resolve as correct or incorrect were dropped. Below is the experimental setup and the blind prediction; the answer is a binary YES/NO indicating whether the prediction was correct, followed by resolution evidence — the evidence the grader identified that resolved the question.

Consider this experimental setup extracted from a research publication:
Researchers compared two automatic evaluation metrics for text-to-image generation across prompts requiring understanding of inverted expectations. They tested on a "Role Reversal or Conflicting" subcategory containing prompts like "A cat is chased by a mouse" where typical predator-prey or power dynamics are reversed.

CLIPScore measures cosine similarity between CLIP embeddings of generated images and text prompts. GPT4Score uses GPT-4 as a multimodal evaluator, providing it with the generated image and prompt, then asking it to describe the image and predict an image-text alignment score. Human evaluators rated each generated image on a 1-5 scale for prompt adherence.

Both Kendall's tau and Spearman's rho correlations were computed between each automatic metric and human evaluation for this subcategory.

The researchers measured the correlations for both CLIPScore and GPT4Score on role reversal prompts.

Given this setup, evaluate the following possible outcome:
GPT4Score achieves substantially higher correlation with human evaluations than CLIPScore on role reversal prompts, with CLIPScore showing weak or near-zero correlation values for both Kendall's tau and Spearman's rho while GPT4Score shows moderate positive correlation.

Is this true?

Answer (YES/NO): YES